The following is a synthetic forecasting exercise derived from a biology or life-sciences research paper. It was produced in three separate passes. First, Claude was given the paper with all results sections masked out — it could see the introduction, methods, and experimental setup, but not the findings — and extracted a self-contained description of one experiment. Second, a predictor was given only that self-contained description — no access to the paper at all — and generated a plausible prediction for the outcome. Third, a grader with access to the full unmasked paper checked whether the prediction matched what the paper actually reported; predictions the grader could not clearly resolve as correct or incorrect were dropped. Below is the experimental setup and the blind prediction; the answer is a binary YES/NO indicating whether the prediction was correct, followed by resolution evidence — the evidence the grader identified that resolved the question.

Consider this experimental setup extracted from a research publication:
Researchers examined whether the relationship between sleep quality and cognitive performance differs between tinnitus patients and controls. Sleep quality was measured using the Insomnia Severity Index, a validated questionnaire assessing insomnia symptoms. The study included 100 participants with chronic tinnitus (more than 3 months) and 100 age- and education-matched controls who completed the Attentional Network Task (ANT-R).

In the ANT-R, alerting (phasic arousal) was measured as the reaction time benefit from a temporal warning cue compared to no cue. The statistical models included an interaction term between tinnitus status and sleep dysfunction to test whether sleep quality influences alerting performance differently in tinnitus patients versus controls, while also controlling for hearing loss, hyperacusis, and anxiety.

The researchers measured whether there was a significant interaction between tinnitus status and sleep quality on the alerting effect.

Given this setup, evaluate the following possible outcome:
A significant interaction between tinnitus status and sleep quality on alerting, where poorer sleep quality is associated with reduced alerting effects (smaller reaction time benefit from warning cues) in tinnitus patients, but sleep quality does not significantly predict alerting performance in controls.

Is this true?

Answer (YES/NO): NO